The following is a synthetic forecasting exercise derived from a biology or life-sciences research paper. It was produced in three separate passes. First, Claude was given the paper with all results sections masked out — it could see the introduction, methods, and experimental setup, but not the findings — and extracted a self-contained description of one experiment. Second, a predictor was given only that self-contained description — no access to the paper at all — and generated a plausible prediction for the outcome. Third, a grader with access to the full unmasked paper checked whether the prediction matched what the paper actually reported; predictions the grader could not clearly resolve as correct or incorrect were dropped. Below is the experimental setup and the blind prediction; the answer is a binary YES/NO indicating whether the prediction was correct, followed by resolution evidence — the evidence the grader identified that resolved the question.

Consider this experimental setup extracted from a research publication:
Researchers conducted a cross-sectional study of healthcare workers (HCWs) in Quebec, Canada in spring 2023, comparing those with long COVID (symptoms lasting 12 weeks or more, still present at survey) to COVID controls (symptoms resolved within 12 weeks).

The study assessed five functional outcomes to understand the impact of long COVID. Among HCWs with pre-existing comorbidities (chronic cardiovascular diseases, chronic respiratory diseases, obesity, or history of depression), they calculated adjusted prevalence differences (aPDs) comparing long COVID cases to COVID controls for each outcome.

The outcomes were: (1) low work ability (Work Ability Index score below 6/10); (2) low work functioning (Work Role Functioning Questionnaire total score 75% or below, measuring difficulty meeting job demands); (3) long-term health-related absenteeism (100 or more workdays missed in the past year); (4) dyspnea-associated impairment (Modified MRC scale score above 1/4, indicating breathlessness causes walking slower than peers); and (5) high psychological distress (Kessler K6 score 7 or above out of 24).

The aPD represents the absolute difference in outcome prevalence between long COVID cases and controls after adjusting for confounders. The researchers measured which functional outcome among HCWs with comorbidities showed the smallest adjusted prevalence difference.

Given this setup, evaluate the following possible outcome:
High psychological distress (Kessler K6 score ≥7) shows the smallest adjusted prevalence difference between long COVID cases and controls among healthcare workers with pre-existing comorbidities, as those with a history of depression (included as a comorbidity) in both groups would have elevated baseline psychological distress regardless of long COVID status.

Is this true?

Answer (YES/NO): NO